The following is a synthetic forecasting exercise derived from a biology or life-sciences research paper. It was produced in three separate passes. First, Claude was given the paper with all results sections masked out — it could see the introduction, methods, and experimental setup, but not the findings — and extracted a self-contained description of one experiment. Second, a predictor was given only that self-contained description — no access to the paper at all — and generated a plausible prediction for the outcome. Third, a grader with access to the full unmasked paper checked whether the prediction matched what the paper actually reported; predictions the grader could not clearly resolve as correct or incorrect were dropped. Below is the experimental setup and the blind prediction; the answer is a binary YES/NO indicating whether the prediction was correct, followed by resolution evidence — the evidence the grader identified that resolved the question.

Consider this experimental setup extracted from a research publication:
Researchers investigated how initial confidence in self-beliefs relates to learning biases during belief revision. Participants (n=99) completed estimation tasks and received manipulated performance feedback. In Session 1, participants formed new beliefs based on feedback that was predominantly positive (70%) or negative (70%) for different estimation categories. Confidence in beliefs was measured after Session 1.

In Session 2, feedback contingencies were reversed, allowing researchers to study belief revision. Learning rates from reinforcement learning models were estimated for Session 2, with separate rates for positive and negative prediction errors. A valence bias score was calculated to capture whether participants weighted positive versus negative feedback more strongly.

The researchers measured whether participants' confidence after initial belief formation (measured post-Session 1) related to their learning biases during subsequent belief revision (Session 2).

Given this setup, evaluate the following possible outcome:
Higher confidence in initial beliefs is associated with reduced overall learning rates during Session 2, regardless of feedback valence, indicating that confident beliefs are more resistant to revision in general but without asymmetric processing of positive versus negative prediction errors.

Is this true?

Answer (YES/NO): NO